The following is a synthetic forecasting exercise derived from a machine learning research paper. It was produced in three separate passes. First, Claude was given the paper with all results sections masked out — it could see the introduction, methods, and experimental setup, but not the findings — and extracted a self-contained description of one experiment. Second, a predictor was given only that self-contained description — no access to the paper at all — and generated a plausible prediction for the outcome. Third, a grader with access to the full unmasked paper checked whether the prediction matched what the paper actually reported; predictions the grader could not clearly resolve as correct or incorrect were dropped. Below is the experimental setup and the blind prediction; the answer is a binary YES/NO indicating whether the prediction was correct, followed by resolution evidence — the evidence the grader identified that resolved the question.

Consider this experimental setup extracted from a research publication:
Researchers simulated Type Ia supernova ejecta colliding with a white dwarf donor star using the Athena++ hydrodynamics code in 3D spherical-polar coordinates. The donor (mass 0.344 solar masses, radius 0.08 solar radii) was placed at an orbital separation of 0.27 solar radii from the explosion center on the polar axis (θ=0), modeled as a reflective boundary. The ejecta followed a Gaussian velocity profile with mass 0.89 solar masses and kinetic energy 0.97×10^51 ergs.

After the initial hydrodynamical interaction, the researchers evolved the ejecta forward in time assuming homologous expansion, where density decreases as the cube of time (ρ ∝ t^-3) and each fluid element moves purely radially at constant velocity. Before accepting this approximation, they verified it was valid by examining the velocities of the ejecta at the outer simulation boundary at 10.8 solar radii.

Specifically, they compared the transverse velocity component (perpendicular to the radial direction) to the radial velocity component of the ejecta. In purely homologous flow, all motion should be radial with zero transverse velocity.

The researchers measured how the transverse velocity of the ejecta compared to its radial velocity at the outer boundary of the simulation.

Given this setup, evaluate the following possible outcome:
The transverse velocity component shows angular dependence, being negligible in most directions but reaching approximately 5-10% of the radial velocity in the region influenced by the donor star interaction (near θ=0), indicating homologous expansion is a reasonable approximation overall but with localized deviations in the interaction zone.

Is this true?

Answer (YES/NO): NO